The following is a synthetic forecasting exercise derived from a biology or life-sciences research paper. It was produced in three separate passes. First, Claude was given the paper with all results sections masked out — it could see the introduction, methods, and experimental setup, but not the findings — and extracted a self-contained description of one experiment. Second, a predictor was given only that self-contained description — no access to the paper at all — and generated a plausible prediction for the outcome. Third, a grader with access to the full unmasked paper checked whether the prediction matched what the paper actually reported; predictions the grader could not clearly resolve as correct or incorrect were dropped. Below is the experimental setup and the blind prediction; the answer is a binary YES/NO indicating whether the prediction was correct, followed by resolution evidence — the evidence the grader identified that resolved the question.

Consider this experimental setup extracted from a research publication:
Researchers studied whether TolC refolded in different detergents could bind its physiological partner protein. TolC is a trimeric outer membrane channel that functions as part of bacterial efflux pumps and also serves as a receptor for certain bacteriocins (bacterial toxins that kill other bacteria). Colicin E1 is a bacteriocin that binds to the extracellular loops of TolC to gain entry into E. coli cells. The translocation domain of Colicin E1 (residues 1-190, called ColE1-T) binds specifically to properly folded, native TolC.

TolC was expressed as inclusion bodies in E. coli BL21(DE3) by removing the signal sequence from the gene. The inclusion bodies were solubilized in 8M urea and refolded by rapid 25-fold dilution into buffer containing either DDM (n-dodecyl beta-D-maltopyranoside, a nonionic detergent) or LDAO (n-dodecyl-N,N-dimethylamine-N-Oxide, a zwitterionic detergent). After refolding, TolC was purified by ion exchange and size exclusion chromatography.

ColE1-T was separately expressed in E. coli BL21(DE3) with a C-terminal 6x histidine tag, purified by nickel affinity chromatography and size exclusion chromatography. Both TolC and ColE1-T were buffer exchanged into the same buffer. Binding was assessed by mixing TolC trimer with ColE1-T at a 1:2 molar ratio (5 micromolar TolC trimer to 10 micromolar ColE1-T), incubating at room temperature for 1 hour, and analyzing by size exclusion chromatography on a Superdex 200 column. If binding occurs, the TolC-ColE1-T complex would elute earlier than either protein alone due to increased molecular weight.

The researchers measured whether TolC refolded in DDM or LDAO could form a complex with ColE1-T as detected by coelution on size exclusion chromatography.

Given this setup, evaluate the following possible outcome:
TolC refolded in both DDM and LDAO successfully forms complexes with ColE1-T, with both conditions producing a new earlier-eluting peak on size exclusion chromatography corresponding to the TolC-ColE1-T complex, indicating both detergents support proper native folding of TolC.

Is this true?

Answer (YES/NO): NO